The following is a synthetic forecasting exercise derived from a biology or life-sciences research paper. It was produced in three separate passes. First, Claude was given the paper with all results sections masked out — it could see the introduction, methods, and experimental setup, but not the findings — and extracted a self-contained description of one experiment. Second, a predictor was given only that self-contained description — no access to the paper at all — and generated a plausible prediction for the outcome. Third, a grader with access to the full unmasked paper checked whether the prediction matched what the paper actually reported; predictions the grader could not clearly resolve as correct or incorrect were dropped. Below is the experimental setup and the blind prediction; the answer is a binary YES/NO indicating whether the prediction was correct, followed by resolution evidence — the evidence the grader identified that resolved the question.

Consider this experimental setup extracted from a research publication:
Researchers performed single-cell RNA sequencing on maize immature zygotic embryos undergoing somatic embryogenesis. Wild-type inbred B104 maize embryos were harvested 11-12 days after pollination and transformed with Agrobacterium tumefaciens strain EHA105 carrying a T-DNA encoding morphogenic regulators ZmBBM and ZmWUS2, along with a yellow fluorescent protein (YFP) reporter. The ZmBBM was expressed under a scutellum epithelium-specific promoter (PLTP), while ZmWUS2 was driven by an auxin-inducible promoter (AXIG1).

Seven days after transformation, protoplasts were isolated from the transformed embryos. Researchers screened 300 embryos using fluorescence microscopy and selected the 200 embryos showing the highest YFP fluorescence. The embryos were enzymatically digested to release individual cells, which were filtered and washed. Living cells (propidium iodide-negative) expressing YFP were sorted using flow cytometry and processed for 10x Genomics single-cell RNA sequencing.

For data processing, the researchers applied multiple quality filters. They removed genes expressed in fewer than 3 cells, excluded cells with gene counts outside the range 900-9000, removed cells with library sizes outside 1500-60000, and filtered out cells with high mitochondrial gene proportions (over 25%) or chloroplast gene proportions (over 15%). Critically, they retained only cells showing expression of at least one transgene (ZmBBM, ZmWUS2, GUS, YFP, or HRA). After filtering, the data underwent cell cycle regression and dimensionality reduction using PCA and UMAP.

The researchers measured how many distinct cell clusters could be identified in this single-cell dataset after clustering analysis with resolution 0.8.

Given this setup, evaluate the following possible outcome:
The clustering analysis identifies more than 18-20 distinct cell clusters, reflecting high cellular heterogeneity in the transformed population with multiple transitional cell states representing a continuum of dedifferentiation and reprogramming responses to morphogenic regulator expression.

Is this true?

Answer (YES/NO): NO